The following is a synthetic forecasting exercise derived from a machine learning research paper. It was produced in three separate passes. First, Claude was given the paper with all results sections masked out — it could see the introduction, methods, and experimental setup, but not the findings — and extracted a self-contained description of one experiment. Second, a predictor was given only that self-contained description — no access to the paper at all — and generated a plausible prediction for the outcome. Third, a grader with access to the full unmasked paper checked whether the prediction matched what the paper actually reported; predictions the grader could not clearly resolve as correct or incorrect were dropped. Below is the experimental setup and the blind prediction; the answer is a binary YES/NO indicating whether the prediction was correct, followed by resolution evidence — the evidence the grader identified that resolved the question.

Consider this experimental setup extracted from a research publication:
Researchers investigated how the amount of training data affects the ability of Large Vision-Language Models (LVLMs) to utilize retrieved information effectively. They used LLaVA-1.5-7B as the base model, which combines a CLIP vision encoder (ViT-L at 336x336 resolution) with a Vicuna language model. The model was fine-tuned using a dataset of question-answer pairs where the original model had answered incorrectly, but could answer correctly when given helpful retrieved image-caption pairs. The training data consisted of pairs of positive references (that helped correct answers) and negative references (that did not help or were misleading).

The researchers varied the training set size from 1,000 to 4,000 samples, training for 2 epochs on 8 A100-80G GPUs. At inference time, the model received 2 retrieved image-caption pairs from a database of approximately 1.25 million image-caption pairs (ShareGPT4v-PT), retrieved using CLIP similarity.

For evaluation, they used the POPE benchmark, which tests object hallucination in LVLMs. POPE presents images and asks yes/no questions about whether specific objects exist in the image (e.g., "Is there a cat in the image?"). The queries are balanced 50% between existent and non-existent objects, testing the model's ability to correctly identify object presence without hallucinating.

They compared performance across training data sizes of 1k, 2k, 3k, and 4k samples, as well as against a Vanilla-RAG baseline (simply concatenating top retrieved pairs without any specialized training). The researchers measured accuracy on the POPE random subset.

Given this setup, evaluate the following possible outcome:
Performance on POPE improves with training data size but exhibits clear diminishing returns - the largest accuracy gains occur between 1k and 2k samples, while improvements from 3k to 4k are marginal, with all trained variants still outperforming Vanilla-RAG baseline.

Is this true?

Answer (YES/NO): NO